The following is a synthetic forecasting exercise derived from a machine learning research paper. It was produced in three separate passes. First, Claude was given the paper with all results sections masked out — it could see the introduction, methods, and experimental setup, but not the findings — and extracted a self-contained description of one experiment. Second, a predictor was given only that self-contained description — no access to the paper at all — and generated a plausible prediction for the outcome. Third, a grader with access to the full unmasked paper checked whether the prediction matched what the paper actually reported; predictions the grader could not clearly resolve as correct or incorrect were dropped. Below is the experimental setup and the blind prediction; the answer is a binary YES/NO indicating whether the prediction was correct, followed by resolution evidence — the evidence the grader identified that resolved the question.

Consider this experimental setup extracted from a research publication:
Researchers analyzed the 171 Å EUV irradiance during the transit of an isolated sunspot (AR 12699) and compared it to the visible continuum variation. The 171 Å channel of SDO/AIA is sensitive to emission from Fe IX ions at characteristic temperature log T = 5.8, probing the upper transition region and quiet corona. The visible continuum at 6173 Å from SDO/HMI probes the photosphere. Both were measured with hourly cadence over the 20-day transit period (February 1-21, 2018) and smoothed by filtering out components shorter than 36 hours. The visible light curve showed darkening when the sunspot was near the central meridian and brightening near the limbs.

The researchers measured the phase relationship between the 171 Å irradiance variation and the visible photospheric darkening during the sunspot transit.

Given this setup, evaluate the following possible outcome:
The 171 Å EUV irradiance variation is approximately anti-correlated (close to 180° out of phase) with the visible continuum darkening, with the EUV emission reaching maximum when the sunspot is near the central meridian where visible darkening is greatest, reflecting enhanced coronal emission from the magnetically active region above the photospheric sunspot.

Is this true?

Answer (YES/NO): NO